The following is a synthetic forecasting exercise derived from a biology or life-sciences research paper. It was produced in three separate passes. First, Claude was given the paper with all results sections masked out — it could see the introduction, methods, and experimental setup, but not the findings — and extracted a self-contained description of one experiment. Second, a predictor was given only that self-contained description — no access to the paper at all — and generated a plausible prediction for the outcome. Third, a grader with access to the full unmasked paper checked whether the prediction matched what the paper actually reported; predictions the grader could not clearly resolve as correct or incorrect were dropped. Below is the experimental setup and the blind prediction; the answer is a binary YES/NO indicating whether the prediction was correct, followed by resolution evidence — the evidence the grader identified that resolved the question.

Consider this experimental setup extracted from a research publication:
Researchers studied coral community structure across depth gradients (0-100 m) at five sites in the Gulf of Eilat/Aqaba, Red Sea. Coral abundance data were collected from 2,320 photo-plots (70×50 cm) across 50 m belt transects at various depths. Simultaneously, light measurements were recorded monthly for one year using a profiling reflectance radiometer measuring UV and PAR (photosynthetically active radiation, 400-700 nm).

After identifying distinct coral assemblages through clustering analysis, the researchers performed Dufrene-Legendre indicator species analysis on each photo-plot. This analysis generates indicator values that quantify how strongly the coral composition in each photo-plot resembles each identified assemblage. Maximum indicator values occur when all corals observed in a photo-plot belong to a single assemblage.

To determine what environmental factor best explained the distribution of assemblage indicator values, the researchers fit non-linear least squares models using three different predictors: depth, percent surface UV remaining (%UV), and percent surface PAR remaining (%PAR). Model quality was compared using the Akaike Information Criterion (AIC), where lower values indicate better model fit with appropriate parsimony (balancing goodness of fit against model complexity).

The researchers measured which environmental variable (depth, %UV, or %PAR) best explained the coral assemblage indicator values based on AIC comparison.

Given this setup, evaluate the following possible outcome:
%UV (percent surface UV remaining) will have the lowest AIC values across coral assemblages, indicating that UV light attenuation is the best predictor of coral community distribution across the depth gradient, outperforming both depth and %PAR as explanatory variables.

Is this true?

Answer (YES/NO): NO